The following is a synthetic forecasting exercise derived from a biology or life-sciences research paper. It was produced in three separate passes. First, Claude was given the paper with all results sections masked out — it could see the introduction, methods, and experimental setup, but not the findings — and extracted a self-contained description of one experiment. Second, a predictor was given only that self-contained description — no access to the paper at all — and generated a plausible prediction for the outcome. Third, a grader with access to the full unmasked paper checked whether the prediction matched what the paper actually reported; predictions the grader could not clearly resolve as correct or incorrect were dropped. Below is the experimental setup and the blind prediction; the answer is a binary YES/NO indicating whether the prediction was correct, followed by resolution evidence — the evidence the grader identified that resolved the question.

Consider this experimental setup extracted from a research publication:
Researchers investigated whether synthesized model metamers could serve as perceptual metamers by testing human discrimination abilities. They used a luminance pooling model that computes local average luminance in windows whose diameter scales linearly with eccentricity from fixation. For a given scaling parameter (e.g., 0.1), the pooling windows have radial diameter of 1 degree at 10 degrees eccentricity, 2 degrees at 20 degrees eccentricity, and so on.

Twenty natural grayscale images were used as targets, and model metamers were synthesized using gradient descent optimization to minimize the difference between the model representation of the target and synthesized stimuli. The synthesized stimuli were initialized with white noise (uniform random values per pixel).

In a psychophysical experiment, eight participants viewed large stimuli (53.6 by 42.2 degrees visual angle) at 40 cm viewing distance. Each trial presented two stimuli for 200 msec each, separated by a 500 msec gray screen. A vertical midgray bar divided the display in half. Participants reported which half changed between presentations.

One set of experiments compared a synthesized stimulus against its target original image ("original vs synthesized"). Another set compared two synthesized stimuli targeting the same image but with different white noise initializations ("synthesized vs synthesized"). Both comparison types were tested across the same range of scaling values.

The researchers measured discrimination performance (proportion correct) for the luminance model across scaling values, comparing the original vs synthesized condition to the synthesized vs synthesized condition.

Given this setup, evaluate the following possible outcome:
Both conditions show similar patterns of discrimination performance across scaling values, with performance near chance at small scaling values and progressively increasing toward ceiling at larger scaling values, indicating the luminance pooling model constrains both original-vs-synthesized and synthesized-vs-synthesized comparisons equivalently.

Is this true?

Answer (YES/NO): NO